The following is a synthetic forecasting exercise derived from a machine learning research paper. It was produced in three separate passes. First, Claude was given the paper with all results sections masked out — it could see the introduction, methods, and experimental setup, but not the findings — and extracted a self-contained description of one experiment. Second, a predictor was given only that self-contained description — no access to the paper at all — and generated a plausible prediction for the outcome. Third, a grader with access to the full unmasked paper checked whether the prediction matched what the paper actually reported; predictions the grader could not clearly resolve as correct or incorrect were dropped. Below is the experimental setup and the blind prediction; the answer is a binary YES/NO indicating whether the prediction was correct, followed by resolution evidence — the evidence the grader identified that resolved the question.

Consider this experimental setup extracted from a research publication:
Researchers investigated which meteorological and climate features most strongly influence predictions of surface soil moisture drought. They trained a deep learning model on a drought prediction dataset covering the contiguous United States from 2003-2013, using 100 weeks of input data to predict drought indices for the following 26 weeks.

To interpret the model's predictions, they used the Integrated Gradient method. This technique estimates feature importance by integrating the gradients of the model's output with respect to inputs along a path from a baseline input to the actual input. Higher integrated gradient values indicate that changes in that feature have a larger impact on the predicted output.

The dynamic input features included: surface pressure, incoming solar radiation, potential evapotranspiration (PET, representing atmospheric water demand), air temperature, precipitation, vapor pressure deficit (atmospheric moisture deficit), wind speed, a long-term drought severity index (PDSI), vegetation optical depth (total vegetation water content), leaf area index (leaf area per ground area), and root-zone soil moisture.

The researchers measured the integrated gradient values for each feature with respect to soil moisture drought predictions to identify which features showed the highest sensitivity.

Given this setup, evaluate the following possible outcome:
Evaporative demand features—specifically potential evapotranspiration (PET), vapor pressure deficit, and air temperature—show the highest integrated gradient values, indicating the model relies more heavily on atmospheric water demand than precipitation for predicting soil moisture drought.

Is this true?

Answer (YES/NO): NO